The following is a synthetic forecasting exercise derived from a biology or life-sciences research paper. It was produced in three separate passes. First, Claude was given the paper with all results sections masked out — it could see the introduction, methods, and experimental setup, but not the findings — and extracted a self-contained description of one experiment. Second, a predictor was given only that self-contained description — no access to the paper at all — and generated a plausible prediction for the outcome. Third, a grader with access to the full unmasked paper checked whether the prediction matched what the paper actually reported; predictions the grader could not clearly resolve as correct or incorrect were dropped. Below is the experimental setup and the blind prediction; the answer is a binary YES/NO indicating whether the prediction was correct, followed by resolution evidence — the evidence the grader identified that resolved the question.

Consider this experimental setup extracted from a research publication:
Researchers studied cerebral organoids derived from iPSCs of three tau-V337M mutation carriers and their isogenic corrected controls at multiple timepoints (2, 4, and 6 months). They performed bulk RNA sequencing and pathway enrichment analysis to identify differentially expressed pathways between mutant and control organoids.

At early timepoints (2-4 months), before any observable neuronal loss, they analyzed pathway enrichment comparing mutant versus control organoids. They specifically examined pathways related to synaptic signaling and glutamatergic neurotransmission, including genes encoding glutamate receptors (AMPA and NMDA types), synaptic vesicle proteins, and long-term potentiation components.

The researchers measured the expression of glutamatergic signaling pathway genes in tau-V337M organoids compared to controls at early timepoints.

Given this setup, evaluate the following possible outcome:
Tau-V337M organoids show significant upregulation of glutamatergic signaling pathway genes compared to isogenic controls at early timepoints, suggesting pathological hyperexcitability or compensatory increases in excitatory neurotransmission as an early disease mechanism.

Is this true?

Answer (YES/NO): YES